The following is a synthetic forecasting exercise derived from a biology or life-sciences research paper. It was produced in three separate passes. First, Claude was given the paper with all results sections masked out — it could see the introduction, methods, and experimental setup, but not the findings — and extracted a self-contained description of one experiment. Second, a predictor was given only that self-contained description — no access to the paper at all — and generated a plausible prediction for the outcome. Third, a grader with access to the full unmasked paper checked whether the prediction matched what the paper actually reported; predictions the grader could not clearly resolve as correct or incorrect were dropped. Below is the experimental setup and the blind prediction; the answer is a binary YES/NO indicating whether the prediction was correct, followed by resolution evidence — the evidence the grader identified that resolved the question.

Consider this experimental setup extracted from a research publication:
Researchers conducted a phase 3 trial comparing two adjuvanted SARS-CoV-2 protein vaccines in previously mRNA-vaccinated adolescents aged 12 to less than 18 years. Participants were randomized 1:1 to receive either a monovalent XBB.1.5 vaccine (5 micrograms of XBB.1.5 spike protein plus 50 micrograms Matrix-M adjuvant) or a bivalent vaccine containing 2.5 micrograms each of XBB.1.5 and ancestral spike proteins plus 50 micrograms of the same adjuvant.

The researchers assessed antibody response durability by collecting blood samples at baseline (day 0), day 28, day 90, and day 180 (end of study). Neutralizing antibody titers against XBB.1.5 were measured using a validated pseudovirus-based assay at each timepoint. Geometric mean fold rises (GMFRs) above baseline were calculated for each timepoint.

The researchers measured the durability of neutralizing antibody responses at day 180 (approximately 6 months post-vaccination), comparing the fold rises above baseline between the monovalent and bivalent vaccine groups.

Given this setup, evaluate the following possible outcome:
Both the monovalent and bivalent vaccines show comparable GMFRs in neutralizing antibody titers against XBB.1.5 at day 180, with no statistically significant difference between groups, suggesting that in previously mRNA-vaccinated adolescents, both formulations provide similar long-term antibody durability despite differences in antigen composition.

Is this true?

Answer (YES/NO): NO